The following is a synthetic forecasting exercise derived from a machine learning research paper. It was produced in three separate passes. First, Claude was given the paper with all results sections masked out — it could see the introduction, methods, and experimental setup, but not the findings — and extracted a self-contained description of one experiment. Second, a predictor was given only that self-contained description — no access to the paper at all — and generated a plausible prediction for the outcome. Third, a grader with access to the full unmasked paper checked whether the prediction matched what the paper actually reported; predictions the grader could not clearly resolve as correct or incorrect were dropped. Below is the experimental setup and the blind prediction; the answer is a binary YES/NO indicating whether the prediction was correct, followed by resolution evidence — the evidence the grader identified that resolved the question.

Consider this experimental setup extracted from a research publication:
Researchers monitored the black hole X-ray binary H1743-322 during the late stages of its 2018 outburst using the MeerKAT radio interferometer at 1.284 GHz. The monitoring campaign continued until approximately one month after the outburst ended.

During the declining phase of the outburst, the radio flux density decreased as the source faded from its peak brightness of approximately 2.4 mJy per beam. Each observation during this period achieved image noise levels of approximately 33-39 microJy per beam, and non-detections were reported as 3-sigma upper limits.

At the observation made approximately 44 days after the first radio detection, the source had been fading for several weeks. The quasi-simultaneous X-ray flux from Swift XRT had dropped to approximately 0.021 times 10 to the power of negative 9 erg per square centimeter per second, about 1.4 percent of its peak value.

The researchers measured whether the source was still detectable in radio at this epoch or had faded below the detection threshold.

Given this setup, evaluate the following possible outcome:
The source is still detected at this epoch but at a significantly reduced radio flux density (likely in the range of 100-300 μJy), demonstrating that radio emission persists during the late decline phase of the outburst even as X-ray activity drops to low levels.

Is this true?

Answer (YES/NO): NO